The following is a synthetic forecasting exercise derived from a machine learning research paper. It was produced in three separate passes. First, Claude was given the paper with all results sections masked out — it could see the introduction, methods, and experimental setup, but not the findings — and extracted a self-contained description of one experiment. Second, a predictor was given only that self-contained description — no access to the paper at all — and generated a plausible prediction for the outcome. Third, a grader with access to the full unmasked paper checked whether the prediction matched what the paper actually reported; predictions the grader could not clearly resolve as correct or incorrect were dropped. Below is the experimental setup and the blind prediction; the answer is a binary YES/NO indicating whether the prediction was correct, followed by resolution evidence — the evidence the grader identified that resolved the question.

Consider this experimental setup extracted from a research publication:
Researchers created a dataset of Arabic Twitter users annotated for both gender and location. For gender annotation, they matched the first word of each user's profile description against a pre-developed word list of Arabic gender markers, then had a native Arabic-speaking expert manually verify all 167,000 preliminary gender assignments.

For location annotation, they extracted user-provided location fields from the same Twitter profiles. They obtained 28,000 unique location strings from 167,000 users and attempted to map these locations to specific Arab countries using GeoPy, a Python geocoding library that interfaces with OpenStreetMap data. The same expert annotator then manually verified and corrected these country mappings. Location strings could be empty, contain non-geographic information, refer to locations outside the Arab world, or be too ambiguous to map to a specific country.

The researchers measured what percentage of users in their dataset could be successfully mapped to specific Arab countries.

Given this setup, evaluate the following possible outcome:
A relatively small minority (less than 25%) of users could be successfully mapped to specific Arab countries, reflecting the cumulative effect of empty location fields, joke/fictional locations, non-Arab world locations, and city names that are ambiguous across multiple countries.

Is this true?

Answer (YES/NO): NO